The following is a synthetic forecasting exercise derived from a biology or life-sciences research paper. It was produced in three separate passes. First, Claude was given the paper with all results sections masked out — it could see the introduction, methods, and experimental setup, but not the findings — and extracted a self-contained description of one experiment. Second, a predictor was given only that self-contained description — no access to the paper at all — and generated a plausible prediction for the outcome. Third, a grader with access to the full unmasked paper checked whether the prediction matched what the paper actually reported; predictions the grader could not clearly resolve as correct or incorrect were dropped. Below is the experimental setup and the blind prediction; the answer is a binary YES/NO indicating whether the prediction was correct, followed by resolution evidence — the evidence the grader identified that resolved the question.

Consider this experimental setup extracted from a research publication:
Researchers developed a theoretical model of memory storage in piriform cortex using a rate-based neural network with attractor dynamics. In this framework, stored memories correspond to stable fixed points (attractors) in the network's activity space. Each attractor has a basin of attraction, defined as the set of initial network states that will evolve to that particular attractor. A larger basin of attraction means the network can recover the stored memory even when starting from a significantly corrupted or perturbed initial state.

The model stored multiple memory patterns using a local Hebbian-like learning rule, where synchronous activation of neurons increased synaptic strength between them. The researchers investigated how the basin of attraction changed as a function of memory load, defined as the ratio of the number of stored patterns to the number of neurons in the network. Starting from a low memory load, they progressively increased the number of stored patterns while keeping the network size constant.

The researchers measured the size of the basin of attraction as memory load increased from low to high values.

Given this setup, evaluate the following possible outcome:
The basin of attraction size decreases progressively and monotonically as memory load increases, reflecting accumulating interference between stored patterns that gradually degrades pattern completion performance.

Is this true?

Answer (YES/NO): NO